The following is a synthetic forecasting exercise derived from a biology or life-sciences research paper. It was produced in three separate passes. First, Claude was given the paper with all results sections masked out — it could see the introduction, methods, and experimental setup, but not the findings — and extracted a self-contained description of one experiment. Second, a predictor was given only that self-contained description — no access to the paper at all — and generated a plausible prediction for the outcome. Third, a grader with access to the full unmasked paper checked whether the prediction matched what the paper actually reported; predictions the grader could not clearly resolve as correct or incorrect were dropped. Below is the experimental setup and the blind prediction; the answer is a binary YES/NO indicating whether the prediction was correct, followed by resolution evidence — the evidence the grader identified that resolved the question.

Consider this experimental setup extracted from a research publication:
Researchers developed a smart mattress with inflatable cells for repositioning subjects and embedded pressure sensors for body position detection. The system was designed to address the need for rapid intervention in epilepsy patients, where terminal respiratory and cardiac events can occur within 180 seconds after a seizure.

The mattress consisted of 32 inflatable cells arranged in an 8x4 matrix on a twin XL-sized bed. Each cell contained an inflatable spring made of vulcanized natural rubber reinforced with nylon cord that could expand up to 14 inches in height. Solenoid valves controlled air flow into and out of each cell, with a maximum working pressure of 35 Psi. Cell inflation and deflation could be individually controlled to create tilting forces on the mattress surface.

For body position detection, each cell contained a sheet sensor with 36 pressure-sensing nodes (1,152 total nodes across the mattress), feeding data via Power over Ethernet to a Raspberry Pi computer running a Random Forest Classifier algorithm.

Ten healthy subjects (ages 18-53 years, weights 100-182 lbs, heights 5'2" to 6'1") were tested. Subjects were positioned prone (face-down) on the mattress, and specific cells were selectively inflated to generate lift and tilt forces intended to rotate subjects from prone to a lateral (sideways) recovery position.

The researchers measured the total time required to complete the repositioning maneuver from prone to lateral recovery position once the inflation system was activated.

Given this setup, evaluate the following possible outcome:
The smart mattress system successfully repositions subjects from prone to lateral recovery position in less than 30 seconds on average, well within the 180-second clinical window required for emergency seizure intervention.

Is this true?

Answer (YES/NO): YES